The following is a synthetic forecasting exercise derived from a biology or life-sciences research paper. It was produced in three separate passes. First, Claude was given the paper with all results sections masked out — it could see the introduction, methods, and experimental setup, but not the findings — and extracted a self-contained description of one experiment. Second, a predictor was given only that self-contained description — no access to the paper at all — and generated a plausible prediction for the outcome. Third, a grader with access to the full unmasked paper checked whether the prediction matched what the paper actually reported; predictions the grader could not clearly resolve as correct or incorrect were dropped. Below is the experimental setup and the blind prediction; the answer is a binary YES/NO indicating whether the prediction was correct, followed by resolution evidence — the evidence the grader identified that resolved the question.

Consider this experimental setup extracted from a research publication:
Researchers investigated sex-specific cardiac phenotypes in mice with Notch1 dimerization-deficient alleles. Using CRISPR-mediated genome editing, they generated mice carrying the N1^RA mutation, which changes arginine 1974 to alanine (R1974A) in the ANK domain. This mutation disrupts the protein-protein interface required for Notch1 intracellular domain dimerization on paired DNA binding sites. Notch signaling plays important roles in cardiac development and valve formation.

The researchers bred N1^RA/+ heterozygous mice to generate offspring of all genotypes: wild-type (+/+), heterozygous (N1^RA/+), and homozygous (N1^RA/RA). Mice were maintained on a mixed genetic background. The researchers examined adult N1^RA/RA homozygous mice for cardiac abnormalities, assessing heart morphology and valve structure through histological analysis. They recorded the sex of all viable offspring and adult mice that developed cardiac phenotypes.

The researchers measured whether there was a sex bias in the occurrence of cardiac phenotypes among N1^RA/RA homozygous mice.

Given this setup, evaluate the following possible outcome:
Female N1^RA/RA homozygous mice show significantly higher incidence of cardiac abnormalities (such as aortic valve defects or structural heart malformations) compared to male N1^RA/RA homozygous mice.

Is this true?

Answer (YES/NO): YES